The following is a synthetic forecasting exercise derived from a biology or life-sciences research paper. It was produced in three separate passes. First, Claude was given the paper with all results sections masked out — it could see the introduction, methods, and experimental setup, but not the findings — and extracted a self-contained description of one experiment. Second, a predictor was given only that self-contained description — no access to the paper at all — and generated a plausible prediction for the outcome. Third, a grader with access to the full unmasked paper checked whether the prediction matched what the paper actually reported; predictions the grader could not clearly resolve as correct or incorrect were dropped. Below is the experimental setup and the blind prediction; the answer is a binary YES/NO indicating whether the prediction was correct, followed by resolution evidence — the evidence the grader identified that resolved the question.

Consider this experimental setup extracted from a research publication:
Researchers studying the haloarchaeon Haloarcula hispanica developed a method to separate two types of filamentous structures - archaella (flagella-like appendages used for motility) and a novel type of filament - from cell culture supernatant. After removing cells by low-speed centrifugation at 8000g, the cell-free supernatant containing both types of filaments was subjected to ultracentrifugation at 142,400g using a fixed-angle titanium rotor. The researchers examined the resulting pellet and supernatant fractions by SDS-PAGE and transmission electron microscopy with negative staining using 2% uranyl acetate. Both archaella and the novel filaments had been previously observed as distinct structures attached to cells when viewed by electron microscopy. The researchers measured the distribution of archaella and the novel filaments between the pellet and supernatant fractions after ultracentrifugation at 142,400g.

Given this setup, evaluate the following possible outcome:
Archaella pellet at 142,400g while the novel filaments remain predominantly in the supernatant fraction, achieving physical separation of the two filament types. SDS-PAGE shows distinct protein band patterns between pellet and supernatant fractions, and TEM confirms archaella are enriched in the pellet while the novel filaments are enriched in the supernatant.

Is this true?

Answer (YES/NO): YES